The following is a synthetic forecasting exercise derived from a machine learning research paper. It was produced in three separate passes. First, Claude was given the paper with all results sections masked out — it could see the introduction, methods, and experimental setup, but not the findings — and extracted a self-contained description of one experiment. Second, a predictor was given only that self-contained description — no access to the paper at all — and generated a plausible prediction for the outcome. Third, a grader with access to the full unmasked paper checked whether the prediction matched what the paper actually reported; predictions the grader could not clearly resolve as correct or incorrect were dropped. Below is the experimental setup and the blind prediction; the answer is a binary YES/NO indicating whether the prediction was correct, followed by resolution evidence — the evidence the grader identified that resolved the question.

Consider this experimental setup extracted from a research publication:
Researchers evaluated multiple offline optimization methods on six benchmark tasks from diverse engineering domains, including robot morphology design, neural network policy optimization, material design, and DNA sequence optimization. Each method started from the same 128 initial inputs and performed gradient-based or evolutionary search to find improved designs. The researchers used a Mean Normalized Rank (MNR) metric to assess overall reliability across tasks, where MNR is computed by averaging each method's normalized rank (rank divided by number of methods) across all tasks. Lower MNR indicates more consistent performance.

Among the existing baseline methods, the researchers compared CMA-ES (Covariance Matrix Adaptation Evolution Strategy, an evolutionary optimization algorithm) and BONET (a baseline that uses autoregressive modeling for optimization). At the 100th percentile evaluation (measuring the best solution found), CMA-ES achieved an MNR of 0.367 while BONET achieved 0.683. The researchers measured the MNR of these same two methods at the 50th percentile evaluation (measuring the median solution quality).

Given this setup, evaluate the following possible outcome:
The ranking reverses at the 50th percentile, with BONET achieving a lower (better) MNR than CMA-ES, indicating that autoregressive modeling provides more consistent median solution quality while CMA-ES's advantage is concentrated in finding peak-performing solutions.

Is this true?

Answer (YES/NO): YES